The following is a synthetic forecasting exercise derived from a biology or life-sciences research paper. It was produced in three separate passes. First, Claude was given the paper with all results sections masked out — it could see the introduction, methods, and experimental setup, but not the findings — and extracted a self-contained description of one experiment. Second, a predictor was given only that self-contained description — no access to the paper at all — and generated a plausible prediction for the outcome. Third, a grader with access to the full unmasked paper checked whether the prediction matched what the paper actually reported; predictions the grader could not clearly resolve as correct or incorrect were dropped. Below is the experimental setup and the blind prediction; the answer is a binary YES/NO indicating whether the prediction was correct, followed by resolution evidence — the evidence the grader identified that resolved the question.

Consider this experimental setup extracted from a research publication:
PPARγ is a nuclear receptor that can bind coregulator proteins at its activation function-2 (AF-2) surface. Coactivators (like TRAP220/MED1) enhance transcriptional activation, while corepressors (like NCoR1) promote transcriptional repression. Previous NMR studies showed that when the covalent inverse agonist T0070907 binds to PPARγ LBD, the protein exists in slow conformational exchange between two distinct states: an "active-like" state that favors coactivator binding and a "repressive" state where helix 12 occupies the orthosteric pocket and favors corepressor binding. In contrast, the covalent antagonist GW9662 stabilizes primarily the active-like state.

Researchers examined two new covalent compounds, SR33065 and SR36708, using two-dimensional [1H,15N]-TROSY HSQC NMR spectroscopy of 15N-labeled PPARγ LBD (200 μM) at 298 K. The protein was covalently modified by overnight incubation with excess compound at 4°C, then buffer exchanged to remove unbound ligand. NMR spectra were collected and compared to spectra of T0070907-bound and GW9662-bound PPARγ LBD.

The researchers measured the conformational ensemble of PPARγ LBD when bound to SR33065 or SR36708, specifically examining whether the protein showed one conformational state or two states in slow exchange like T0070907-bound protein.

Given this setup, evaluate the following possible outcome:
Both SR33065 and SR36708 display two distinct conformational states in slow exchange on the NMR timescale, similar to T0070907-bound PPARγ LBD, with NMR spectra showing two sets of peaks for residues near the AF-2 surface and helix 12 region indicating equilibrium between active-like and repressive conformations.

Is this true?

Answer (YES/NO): NO